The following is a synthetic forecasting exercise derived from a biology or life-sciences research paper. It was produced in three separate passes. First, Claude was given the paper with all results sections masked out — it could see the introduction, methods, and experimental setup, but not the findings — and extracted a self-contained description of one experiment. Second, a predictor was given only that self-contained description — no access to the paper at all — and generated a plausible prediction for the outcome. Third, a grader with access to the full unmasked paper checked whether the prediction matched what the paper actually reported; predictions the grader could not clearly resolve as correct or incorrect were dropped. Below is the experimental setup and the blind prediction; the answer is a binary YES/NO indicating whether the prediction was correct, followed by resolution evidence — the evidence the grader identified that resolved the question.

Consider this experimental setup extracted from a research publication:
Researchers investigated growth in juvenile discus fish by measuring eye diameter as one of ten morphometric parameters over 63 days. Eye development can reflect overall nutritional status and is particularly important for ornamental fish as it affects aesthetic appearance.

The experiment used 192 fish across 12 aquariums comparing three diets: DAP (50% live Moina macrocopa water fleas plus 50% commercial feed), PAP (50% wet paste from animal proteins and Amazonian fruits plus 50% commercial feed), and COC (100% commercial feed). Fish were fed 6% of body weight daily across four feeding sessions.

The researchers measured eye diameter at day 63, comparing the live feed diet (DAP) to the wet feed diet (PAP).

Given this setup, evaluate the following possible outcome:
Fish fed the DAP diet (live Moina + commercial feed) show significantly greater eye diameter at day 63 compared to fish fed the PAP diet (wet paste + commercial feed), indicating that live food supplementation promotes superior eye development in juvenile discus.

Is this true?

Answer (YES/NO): NO